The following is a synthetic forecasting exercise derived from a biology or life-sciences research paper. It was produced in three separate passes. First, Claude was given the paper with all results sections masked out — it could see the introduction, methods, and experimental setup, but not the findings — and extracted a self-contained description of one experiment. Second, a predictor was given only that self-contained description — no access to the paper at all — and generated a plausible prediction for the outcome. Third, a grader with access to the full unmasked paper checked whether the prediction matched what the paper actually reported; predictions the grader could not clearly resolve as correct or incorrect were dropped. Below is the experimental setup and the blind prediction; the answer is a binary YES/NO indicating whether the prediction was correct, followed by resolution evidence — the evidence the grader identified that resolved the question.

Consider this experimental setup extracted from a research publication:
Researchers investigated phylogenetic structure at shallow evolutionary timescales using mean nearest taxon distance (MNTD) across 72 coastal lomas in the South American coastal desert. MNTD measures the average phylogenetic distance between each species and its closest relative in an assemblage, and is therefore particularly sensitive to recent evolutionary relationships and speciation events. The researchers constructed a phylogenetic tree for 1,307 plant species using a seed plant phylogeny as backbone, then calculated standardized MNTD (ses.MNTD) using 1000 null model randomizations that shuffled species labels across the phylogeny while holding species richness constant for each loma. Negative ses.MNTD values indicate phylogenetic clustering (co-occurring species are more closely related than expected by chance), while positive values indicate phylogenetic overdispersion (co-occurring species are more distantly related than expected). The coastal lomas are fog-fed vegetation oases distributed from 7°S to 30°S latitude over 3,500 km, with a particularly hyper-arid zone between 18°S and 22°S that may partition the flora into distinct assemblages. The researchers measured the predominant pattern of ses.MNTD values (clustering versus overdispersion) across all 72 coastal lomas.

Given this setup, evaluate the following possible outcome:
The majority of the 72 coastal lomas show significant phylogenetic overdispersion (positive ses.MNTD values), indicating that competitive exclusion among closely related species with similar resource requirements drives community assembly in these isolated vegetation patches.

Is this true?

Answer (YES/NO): NO